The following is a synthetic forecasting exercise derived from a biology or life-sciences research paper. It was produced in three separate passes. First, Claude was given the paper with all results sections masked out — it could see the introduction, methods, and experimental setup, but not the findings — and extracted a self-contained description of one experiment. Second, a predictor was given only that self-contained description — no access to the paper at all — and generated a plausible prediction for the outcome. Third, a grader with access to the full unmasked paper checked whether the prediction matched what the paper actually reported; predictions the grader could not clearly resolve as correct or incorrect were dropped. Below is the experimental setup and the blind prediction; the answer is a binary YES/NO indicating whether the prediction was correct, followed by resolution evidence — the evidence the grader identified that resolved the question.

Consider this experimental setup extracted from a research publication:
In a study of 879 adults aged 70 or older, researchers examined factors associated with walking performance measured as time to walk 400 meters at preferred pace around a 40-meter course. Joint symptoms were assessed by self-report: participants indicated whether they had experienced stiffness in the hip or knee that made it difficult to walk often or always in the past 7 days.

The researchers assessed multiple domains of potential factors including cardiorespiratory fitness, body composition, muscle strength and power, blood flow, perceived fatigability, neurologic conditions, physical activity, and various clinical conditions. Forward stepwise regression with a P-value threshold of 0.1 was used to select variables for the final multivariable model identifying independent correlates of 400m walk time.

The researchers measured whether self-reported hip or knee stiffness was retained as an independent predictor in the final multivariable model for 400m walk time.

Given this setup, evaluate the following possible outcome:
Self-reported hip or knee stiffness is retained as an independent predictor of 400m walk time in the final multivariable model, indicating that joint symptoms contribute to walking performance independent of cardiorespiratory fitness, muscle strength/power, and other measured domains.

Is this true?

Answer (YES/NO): YES